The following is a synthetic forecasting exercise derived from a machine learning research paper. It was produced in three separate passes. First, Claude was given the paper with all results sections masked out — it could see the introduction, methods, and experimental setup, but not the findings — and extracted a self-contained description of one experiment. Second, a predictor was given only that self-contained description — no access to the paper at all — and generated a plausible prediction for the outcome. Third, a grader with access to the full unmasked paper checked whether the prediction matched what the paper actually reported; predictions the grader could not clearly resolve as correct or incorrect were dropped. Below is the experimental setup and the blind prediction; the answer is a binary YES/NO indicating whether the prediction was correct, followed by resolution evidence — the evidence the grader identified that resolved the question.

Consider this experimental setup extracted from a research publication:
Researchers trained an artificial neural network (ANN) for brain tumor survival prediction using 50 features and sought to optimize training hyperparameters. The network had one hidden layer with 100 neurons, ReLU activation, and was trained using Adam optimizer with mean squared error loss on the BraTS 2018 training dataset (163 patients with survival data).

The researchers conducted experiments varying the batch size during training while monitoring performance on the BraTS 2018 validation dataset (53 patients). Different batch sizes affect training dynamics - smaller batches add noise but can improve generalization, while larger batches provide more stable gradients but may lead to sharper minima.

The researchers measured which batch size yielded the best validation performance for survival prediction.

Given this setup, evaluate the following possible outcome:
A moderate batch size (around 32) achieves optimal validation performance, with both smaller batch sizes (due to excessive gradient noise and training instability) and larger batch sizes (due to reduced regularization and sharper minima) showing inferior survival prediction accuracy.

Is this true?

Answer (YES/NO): NO